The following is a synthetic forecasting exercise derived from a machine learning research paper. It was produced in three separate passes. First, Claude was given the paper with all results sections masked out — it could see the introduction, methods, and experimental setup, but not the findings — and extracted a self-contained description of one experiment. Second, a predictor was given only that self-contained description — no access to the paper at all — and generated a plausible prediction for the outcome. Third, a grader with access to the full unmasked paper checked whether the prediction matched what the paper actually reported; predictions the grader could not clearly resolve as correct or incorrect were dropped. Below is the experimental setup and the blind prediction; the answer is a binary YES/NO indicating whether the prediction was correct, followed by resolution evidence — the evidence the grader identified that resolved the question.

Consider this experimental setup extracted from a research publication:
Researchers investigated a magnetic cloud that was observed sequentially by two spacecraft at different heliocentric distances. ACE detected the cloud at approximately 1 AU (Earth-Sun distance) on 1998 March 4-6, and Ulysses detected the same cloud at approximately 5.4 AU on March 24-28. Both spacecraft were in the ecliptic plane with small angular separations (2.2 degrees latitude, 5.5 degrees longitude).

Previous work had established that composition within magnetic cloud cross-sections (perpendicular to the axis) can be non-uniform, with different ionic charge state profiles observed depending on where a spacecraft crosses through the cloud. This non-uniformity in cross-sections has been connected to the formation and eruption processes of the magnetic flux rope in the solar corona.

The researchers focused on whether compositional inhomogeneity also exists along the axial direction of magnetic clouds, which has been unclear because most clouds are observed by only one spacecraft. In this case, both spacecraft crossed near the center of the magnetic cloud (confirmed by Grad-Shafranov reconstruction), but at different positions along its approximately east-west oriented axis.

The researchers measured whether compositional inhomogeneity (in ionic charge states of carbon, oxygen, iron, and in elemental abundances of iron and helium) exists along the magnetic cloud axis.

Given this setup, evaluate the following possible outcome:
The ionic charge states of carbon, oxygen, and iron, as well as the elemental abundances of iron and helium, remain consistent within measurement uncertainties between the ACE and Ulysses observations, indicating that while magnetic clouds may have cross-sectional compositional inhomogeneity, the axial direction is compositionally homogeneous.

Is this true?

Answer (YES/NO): NO